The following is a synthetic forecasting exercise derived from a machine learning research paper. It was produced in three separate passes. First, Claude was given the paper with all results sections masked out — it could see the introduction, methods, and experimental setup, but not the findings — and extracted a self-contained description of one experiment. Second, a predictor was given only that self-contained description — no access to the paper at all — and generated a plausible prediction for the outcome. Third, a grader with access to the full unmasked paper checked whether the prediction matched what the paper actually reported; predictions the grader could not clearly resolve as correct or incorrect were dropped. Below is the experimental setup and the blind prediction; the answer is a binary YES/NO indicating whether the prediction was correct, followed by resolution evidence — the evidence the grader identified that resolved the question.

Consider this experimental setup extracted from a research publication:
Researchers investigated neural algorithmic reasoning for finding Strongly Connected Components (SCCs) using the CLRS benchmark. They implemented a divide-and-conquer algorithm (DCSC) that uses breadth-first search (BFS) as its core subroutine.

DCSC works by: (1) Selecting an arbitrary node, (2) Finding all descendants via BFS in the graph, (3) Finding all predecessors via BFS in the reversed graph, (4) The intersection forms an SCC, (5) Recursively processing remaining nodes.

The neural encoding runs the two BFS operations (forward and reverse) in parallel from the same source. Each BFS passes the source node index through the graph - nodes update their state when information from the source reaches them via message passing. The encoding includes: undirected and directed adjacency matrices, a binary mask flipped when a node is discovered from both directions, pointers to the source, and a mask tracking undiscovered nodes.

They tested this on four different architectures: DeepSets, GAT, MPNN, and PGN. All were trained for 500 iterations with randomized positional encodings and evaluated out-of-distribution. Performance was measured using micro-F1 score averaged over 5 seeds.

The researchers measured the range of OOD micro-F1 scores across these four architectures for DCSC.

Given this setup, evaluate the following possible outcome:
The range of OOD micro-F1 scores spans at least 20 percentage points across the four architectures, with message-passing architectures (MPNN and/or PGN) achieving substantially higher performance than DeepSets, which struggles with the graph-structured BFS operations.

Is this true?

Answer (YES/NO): YES